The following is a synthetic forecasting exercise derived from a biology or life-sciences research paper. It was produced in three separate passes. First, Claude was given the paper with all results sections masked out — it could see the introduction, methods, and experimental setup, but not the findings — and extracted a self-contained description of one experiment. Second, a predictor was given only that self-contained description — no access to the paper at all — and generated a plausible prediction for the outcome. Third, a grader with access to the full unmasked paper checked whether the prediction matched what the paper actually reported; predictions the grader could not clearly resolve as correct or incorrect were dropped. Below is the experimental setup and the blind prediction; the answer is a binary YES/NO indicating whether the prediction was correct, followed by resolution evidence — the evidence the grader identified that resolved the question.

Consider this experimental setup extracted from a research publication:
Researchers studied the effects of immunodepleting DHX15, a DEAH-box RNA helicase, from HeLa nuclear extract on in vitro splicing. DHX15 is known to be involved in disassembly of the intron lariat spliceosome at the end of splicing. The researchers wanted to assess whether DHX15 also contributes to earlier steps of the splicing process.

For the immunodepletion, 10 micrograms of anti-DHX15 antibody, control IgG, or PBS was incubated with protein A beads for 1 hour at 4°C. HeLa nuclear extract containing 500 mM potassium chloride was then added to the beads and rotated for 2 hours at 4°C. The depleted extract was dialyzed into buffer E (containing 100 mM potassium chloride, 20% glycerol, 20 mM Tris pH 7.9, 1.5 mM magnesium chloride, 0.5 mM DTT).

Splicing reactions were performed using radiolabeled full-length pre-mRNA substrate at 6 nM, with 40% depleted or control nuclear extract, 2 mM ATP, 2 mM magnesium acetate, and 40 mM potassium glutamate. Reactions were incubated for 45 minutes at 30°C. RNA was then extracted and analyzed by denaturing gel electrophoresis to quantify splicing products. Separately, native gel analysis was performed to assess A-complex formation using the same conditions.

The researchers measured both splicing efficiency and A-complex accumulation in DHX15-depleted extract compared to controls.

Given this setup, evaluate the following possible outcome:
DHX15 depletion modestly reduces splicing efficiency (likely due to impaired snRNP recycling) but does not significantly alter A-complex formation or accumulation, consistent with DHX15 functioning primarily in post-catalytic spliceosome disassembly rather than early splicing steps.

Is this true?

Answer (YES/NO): NO